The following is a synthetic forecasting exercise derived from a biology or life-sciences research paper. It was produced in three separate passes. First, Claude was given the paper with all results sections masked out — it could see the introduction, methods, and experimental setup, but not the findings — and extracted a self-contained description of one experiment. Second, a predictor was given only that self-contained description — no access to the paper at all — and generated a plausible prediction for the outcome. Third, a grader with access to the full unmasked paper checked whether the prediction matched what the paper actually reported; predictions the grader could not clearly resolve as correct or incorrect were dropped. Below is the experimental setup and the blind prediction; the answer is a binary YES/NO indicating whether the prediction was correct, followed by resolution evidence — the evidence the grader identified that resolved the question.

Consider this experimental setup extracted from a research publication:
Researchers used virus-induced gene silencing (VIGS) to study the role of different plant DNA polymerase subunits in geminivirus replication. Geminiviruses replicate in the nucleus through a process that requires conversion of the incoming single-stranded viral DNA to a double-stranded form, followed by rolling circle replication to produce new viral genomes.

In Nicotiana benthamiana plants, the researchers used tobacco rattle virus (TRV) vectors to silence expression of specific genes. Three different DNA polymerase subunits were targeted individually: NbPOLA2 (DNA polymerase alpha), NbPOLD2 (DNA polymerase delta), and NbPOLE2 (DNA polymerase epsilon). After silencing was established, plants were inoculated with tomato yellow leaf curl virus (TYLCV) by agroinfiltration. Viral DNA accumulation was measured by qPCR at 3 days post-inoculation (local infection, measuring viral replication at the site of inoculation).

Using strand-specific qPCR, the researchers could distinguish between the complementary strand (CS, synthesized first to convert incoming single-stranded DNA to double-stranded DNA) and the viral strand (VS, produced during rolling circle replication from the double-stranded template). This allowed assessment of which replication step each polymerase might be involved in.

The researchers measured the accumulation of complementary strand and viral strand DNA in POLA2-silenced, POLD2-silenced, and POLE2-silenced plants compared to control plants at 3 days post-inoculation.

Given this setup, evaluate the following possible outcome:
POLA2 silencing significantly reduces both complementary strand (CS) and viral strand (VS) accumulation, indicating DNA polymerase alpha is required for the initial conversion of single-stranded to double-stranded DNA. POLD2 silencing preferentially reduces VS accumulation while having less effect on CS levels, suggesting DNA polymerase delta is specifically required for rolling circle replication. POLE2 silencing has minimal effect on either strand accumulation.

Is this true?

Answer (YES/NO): NO